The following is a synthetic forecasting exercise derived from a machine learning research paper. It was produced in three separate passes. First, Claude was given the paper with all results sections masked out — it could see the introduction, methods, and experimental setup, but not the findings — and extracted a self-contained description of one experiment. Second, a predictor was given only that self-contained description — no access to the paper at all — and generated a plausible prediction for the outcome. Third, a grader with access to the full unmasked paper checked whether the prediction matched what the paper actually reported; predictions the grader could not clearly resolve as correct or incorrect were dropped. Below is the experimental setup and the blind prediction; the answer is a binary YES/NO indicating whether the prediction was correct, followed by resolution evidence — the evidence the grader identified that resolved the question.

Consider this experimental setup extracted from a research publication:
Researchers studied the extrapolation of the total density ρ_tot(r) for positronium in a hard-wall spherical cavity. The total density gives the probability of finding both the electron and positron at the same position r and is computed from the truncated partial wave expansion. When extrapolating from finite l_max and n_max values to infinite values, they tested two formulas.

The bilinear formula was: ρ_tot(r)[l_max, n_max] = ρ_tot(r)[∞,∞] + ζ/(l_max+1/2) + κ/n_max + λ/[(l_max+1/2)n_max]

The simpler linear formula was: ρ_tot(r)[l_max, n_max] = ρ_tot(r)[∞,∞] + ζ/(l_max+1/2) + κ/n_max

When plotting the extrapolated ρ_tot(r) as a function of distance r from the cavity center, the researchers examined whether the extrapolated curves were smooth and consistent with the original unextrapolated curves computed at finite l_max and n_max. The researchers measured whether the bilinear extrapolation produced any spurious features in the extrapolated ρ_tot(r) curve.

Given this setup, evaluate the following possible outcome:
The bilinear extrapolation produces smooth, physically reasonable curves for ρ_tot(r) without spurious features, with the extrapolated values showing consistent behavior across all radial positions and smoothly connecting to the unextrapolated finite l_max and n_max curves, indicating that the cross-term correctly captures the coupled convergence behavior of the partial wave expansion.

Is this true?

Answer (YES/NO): NO